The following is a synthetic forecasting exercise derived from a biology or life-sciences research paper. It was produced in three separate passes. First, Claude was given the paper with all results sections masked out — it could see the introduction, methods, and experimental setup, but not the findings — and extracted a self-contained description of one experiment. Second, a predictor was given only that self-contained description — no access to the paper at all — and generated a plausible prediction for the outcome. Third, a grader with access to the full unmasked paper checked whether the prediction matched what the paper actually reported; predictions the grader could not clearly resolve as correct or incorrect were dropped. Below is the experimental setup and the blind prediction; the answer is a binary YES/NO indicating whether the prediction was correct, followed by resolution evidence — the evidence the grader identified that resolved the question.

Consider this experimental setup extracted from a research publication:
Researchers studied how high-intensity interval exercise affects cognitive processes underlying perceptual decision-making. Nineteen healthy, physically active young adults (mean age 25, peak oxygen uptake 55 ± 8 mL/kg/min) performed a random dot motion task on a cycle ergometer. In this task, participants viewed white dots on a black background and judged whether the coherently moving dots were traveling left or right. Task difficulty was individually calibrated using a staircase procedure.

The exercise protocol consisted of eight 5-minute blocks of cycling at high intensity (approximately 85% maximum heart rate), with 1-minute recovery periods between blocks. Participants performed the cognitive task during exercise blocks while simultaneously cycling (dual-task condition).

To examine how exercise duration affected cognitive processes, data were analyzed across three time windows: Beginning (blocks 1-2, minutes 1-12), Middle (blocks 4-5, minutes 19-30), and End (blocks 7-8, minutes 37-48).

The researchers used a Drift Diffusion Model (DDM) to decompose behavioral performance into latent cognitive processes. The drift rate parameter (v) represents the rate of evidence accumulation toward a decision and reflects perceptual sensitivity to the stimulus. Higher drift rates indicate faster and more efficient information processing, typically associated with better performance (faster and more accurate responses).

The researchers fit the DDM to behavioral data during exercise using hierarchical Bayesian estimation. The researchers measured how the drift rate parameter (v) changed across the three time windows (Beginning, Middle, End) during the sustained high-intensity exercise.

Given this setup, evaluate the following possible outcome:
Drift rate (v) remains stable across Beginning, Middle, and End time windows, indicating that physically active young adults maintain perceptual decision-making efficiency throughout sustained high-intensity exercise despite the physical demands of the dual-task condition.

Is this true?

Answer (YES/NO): YES